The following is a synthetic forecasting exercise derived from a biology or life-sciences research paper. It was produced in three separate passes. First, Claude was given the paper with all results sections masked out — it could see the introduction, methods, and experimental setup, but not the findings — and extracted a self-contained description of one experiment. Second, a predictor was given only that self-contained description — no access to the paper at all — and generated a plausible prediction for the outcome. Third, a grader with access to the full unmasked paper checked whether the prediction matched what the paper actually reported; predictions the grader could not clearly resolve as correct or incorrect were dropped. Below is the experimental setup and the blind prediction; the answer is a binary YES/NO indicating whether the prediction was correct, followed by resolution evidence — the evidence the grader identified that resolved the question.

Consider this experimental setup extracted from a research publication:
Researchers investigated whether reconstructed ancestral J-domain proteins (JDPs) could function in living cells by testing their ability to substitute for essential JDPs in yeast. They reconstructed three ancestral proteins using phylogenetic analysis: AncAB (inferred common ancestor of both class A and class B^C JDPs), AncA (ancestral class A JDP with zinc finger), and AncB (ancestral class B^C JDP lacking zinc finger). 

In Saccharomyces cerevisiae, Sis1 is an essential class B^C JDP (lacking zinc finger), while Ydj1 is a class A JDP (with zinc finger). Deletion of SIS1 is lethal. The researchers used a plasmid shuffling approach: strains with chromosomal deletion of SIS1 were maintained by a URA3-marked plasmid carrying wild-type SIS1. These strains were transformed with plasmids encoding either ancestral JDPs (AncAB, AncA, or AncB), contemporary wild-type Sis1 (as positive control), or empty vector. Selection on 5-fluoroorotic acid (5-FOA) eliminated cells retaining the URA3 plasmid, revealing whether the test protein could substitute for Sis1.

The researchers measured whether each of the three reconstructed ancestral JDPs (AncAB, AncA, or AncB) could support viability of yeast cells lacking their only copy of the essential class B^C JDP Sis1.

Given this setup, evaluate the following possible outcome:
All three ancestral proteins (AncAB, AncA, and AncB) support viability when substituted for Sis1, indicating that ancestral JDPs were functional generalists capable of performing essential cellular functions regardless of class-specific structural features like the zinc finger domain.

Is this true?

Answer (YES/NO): NO